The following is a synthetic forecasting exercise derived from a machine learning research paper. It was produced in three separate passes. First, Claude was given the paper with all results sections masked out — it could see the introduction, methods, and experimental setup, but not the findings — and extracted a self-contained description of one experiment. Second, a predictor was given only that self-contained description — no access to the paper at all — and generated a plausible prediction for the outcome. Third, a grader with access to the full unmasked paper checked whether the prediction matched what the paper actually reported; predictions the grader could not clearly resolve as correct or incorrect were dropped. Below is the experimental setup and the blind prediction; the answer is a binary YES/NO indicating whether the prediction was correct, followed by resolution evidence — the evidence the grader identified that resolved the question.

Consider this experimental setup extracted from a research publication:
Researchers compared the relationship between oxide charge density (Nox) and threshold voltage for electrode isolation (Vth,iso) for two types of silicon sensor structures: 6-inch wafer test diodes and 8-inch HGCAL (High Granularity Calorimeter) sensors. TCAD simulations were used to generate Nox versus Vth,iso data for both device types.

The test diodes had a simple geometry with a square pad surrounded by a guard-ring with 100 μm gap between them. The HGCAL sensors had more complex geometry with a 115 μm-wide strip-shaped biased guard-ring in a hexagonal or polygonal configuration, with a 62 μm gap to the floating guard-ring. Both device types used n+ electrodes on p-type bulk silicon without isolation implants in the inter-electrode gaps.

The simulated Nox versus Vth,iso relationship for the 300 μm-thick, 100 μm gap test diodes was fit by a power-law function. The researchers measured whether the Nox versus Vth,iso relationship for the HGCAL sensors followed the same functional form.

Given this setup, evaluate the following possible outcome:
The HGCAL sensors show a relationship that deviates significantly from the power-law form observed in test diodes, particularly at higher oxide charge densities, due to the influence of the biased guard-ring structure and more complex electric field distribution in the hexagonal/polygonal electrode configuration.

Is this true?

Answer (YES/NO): NO